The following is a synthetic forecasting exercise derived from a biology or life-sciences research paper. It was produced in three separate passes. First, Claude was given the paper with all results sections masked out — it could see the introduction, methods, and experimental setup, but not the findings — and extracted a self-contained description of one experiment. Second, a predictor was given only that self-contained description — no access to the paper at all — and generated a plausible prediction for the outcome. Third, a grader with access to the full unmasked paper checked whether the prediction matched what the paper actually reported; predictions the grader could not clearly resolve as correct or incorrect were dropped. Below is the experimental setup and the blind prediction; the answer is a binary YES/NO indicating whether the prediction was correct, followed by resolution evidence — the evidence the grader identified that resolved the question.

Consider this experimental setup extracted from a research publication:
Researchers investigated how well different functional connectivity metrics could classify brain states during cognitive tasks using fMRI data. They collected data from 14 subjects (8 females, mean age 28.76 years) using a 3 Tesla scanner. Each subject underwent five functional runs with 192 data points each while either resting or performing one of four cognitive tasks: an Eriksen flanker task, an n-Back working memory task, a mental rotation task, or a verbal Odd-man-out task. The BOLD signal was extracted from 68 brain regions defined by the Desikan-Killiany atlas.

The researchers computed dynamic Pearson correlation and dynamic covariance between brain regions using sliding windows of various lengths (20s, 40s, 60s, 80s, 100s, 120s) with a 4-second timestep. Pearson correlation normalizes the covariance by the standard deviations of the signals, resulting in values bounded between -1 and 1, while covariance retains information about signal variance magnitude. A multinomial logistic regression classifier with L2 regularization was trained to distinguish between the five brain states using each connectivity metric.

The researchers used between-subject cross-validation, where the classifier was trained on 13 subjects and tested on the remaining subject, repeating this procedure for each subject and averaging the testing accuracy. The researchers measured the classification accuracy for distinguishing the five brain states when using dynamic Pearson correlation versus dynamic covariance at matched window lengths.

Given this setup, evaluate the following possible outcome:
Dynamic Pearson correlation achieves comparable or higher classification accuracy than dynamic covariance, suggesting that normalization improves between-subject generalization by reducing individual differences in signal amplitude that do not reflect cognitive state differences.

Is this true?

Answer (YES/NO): NO